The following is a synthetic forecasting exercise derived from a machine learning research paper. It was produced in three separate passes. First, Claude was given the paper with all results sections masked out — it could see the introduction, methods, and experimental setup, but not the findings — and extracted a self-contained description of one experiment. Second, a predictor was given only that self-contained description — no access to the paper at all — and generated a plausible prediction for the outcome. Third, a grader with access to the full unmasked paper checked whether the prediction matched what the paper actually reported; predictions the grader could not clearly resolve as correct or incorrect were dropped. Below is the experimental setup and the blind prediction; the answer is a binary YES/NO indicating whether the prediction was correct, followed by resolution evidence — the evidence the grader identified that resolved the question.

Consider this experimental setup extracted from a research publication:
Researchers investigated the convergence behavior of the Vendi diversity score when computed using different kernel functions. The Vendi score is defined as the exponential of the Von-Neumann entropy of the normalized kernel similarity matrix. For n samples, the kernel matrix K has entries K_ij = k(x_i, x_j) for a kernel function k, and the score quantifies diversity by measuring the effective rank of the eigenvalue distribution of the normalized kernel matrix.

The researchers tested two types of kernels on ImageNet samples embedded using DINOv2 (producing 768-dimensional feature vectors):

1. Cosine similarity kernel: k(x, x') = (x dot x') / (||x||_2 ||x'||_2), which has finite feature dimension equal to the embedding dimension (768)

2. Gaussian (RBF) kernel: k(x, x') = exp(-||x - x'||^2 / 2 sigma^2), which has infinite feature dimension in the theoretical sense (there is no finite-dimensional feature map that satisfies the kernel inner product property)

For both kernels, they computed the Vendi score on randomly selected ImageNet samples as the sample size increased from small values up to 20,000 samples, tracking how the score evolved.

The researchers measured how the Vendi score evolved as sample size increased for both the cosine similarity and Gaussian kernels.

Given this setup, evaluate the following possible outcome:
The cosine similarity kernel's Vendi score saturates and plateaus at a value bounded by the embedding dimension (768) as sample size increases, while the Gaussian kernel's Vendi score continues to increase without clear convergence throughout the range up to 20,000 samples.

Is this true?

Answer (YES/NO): YES